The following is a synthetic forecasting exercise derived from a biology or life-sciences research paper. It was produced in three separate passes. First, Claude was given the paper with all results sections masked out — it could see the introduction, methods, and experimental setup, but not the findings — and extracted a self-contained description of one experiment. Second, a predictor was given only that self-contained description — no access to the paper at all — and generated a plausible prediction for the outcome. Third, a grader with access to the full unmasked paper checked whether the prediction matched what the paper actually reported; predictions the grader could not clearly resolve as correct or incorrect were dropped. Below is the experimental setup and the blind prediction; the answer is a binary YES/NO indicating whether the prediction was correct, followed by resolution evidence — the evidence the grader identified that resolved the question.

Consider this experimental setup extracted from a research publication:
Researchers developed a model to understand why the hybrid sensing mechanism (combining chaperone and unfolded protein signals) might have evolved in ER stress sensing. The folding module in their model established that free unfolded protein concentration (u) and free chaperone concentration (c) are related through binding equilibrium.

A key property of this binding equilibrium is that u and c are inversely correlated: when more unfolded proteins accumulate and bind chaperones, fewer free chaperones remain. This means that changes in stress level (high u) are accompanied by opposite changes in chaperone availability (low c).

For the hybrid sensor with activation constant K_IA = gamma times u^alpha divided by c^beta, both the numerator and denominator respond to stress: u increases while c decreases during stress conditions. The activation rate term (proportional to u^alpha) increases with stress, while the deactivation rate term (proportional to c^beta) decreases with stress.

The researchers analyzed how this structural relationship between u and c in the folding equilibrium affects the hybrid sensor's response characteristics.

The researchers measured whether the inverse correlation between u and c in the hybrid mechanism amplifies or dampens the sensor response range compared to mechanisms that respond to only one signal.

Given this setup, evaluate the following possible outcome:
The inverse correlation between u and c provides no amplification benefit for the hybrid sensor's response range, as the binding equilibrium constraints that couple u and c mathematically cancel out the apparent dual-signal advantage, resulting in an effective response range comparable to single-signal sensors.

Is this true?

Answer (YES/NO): NO